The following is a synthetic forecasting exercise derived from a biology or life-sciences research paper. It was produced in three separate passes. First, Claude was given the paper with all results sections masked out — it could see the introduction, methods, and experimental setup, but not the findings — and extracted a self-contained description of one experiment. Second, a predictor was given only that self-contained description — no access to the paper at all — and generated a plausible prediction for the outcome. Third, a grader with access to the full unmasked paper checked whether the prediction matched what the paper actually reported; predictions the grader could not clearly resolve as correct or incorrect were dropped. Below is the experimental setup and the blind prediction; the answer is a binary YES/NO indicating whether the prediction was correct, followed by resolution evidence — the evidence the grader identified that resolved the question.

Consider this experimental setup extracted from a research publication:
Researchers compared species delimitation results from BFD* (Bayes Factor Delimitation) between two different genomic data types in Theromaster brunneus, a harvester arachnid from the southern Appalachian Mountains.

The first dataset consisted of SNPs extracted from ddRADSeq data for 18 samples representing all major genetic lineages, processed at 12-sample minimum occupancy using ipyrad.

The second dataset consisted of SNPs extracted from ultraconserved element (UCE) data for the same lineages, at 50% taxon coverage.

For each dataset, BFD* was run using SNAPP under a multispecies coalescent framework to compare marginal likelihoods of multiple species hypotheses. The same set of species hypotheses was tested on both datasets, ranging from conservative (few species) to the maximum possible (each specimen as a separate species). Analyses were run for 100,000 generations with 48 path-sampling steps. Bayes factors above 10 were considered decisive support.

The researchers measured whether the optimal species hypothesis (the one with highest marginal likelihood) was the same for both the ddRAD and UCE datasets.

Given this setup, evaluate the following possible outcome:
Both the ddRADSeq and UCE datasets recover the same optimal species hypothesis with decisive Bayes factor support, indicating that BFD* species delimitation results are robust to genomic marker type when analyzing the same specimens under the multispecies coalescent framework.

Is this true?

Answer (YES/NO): NO